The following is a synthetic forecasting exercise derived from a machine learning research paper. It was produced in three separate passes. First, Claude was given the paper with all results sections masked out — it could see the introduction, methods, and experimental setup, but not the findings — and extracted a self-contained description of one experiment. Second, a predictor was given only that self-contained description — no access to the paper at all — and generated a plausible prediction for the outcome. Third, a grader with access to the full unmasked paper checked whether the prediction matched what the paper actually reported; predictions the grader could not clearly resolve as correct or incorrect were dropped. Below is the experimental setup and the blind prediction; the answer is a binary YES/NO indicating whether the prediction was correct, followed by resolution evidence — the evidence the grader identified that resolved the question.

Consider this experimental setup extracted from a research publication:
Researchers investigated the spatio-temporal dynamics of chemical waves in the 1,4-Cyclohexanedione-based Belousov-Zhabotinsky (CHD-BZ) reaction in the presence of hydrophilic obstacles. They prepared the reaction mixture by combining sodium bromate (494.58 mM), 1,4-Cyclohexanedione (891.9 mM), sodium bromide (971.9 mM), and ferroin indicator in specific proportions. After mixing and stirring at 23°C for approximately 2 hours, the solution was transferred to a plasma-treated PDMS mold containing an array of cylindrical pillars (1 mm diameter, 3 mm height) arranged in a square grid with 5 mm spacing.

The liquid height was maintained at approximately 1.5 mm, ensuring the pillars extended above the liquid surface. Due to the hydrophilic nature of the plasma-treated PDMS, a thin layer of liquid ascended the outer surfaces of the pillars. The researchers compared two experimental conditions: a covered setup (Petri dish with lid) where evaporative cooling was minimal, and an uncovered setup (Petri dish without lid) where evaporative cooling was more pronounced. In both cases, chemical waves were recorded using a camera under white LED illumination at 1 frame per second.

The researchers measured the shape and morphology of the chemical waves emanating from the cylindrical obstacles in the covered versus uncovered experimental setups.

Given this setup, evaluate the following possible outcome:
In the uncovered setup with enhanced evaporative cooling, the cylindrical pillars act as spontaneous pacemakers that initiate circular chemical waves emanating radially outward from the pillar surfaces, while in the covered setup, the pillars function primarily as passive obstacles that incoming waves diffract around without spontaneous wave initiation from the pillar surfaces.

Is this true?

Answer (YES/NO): NO